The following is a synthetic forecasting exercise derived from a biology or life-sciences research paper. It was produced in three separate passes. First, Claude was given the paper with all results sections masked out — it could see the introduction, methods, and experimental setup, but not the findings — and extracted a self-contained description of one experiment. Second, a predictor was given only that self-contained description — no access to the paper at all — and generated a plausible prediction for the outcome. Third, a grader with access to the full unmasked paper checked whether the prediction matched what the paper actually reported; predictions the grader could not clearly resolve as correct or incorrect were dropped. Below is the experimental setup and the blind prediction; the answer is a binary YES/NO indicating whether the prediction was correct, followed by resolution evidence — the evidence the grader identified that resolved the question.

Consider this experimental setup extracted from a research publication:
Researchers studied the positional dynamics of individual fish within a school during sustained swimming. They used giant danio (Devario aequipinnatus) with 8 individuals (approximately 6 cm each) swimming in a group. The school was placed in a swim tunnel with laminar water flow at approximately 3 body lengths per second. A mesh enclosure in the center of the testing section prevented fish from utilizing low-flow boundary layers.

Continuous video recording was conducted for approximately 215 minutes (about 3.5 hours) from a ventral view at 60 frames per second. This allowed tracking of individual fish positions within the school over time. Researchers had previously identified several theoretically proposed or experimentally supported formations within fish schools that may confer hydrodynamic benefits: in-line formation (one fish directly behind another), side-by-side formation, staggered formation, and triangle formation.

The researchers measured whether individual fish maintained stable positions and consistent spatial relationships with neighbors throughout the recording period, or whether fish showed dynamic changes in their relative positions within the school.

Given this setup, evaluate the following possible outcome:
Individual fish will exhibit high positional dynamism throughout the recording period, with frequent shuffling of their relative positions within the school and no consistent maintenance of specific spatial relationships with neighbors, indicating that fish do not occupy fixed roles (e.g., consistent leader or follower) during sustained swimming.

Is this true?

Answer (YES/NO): YES